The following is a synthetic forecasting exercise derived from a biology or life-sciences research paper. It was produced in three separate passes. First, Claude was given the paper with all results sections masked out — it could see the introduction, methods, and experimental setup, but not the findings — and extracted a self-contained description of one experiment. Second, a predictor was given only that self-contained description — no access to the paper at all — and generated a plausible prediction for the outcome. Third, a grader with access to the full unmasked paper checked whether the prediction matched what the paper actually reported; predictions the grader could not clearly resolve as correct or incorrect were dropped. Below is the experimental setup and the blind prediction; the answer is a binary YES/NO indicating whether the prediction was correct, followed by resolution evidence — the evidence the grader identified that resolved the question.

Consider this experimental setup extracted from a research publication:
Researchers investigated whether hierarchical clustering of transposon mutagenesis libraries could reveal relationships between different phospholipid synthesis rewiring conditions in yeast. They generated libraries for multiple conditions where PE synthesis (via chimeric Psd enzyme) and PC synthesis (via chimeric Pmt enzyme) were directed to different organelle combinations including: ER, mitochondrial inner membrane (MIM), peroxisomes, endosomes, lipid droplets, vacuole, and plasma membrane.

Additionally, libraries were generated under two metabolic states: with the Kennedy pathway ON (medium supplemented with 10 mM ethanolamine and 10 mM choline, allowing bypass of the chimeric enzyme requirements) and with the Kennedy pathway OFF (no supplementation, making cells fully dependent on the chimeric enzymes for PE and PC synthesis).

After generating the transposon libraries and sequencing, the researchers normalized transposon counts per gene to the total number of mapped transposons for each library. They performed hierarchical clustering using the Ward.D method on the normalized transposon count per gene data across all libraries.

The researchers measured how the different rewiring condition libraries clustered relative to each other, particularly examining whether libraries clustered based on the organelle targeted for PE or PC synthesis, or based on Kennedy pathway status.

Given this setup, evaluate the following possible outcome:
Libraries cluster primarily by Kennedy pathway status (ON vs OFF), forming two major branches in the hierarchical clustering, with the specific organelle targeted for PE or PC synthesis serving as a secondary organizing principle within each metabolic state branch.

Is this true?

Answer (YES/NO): NO